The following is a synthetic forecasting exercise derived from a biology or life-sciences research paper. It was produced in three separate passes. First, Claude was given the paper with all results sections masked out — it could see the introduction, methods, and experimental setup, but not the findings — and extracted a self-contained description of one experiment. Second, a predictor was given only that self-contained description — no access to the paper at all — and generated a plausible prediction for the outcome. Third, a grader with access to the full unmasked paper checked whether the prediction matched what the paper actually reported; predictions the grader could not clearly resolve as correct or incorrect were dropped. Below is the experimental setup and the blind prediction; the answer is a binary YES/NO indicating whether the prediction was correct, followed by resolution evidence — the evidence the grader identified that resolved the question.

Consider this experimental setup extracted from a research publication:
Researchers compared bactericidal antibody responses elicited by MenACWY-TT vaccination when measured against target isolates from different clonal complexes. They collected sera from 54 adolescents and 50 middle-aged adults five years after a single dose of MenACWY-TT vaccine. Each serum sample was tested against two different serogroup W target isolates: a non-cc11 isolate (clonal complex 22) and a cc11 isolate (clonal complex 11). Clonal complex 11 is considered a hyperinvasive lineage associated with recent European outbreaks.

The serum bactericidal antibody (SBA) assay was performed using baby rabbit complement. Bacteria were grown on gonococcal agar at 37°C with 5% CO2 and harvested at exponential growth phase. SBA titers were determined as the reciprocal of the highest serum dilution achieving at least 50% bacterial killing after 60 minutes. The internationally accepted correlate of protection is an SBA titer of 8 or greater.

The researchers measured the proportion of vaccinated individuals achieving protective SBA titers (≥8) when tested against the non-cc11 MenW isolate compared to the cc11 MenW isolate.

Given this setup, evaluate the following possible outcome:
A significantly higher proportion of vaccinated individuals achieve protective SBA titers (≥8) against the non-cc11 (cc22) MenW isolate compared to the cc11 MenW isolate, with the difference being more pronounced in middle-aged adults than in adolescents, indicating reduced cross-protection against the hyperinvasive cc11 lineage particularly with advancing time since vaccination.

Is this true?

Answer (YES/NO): NO